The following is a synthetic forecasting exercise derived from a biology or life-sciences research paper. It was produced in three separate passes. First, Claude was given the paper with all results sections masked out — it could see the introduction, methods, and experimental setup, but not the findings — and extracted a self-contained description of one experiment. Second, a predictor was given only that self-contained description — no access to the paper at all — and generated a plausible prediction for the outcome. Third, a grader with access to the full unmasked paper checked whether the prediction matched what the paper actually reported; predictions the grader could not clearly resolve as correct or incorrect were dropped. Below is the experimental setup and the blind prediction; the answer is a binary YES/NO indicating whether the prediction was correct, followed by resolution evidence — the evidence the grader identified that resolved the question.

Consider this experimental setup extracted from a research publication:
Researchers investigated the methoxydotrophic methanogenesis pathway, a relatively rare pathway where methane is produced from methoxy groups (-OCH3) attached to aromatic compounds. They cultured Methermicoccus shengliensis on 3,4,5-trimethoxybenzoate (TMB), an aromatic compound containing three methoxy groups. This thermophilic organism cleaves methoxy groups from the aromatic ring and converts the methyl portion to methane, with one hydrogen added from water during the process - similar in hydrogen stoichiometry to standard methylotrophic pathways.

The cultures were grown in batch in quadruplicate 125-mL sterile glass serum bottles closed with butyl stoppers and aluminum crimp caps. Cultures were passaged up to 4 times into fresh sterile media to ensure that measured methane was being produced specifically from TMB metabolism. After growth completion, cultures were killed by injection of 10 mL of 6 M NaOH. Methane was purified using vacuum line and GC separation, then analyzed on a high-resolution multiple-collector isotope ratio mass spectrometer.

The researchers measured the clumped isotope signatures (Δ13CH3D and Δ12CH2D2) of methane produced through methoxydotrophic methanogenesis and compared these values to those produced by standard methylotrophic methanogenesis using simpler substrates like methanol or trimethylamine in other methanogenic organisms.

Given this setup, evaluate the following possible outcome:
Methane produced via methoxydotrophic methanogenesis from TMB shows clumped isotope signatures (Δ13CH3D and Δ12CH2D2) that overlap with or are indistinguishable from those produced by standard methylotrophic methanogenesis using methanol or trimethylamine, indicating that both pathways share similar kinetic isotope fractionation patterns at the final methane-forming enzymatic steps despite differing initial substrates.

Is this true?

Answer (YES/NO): NO